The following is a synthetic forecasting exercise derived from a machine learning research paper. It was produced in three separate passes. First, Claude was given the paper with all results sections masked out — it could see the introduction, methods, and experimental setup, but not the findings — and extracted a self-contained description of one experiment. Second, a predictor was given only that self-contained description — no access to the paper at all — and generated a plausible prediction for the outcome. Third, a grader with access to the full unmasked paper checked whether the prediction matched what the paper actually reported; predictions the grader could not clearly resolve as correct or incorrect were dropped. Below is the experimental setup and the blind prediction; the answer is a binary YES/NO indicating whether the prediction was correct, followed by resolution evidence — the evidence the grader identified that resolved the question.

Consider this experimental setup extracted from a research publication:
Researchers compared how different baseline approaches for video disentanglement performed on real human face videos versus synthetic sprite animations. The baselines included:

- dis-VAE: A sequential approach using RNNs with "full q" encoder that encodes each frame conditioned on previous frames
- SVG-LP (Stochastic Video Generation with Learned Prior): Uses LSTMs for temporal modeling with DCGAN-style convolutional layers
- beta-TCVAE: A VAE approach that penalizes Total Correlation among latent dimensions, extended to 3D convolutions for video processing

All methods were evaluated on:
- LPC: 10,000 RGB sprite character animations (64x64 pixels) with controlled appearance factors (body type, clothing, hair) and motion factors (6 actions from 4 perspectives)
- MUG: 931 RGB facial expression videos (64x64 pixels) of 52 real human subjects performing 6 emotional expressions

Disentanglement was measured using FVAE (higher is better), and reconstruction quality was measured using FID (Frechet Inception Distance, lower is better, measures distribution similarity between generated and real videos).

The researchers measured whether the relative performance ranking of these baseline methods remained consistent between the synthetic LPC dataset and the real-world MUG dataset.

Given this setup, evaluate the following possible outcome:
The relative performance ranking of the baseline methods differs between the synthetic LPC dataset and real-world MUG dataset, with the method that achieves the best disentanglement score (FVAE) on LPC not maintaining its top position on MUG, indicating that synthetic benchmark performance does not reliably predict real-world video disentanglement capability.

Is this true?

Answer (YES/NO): NO